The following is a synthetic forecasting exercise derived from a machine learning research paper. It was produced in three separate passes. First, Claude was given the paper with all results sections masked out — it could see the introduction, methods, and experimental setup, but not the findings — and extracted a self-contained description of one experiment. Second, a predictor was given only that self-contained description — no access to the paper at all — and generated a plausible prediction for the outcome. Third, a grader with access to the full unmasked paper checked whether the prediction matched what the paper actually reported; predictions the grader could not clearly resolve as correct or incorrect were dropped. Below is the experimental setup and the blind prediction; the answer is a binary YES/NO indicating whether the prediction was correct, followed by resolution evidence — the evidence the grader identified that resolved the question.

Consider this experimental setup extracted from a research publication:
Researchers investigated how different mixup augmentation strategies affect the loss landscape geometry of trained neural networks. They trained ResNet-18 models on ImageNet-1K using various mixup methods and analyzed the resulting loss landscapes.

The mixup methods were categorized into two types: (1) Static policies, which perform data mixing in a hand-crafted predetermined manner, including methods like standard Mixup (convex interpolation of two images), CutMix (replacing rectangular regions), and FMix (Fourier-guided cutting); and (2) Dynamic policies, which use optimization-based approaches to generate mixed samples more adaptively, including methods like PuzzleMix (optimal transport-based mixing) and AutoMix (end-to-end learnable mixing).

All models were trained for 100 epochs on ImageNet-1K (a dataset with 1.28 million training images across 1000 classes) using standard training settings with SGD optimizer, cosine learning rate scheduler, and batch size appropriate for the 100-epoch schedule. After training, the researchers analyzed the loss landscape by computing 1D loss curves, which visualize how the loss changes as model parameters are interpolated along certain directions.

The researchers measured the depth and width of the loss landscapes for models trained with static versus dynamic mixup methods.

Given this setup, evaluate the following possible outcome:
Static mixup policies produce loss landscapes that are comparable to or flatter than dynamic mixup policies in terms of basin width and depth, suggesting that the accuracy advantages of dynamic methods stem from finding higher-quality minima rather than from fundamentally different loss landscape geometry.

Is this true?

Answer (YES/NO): NO